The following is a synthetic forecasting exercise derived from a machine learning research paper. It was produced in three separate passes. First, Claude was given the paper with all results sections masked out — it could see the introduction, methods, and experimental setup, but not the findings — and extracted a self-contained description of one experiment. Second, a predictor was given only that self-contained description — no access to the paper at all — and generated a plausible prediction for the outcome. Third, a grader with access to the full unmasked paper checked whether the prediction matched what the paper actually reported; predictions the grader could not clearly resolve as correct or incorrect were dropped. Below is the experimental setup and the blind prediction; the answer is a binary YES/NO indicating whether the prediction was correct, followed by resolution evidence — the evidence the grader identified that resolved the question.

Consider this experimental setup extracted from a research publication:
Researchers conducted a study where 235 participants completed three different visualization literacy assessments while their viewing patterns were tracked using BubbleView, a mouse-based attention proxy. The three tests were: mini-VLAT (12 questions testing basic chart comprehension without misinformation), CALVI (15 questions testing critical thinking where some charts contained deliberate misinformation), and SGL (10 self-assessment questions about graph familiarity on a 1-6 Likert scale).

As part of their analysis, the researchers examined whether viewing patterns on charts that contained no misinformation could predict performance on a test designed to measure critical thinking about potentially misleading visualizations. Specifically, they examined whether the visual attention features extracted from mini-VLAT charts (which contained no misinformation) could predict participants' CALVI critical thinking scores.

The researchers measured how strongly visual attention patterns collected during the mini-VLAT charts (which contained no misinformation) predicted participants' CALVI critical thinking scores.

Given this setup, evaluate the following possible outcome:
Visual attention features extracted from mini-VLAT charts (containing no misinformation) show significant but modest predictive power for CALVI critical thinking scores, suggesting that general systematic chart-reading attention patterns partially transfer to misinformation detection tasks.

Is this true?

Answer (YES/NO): NO